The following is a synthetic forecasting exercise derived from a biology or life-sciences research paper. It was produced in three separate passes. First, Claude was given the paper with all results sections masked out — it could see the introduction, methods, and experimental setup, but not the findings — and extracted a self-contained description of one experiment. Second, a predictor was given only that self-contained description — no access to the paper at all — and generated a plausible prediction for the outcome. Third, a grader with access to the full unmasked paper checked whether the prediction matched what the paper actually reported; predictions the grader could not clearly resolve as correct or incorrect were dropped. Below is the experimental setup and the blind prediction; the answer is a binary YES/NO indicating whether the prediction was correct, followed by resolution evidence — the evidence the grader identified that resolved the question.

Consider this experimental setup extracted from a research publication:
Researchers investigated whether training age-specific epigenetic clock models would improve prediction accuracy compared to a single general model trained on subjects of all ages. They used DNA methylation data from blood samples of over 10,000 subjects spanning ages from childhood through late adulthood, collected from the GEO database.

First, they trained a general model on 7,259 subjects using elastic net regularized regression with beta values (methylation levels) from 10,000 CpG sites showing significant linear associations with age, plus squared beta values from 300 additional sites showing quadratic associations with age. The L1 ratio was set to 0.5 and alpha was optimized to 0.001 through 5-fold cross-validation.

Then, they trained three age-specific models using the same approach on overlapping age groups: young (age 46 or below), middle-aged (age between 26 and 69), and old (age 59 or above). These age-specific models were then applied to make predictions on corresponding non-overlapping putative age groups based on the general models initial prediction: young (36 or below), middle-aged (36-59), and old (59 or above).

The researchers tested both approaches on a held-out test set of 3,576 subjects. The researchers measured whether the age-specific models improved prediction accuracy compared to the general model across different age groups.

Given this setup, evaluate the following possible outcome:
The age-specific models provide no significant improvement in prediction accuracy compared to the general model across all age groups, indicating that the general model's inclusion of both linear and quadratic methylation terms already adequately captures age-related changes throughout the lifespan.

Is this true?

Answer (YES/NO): NO